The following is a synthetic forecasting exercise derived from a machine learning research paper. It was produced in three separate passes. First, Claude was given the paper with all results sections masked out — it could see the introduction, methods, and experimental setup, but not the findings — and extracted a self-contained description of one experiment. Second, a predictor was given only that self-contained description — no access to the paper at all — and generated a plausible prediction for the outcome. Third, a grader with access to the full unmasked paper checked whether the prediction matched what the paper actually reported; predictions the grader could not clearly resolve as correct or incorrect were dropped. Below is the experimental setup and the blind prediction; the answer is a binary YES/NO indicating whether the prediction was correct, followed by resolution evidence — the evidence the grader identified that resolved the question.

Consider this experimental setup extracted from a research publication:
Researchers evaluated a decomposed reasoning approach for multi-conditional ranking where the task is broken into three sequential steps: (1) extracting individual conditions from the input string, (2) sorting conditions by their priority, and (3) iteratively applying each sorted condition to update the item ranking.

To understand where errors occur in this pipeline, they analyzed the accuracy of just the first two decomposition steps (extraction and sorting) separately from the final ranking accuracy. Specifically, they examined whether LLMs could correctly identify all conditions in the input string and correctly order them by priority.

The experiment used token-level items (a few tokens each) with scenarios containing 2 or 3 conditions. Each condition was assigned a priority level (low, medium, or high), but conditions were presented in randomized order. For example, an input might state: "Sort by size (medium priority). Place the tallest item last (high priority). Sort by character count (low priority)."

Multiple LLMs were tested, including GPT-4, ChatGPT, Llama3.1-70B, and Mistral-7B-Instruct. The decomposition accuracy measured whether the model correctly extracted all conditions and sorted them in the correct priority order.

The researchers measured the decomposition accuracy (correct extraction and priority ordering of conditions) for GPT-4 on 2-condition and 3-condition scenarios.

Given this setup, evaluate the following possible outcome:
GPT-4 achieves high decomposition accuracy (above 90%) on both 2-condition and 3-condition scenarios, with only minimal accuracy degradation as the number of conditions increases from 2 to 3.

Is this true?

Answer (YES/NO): YES